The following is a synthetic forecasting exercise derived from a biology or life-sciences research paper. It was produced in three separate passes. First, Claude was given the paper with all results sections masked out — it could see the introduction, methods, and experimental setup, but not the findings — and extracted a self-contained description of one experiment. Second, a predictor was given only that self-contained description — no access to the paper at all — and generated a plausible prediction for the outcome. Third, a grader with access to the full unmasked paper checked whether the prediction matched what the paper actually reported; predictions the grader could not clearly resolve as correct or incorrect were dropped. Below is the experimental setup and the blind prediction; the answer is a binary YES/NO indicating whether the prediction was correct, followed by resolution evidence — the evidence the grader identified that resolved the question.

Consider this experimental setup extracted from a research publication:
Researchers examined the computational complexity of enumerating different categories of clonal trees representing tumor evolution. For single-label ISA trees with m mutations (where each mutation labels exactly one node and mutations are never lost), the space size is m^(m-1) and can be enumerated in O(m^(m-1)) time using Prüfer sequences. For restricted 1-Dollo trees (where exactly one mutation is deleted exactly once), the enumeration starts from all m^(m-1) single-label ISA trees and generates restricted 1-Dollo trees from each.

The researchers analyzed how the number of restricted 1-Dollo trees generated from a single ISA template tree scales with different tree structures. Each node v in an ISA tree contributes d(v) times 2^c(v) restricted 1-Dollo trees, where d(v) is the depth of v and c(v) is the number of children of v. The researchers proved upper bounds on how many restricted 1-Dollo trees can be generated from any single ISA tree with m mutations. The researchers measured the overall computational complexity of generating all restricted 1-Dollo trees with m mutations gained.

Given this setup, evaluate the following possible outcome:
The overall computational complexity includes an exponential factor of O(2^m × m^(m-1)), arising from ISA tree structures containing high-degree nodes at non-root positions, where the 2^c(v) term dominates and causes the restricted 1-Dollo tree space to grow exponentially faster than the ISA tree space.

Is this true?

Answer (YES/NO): NO